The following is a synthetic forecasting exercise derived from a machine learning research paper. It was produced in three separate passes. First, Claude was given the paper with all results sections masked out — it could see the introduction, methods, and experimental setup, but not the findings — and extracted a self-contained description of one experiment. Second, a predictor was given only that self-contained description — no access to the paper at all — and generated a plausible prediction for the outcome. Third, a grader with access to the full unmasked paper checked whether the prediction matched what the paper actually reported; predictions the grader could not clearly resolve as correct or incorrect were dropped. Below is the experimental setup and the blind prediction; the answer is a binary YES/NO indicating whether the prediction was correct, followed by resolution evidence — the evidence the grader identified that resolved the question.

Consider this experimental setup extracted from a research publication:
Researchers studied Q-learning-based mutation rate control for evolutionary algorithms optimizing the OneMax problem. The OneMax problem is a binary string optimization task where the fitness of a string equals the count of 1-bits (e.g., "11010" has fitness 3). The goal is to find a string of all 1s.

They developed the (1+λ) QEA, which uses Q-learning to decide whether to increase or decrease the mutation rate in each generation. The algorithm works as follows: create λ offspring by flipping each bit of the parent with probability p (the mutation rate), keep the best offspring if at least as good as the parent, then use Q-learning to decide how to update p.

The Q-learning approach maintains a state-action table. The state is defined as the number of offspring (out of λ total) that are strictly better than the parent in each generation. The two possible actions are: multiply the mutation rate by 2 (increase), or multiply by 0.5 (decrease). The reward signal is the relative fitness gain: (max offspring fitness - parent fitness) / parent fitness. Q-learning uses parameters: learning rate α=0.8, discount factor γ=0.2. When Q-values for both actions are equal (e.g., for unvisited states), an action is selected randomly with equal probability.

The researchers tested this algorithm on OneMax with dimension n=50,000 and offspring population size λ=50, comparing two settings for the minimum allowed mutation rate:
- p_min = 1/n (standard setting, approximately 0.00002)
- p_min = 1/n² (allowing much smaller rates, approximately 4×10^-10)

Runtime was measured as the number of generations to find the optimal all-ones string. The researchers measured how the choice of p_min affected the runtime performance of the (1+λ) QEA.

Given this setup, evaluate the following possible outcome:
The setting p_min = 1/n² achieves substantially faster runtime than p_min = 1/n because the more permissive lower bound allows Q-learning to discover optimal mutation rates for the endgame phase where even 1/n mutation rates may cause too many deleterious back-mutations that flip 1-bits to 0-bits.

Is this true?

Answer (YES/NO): YES